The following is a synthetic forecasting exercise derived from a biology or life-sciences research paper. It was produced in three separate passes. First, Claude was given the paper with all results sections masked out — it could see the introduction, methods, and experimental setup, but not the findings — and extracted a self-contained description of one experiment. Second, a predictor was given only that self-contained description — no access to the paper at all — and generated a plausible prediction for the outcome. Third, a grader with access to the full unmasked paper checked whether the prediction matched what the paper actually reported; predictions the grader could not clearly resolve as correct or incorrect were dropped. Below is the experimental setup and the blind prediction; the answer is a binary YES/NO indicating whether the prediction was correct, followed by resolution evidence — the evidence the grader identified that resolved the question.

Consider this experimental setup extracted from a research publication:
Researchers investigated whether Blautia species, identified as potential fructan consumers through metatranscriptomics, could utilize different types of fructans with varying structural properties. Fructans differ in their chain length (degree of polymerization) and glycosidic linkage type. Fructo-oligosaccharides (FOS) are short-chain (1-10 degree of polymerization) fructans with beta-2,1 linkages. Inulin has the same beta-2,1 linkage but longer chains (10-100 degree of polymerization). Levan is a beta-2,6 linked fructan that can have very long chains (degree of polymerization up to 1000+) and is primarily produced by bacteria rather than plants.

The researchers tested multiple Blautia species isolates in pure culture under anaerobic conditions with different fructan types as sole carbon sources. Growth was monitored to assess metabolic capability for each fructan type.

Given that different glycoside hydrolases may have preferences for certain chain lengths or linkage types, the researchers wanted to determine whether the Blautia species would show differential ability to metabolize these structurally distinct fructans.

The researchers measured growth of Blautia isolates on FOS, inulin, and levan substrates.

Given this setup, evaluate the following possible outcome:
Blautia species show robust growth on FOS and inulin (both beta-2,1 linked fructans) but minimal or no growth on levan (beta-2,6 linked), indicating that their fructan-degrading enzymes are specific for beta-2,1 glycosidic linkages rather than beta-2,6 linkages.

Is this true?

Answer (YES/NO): NO